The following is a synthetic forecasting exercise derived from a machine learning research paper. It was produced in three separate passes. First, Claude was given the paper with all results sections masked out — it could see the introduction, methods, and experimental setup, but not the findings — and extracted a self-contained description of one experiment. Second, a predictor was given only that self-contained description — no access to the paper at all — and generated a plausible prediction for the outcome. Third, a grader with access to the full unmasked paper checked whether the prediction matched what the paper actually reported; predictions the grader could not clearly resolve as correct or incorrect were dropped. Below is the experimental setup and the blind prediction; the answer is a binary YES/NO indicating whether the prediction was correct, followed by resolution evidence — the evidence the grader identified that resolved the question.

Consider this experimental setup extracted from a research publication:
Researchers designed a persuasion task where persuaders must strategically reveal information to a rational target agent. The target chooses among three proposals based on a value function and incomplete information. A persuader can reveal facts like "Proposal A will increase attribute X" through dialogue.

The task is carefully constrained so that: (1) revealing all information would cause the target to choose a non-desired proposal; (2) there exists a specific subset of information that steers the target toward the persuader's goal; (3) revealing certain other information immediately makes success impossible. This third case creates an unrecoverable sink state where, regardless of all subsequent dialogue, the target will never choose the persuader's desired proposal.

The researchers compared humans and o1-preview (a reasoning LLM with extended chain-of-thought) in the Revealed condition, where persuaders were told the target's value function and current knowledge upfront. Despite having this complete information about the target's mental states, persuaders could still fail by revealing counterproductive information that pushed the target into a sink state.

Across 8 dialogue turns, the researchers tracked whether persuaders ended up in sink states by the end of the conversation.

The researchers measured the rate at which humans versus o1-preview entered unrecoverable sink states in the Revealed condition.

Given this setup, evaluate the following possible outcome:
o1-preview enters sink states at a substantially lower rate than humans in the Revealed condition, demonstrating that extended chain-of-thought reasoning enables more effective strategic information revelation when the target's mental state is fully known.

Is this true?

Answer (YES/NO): YES